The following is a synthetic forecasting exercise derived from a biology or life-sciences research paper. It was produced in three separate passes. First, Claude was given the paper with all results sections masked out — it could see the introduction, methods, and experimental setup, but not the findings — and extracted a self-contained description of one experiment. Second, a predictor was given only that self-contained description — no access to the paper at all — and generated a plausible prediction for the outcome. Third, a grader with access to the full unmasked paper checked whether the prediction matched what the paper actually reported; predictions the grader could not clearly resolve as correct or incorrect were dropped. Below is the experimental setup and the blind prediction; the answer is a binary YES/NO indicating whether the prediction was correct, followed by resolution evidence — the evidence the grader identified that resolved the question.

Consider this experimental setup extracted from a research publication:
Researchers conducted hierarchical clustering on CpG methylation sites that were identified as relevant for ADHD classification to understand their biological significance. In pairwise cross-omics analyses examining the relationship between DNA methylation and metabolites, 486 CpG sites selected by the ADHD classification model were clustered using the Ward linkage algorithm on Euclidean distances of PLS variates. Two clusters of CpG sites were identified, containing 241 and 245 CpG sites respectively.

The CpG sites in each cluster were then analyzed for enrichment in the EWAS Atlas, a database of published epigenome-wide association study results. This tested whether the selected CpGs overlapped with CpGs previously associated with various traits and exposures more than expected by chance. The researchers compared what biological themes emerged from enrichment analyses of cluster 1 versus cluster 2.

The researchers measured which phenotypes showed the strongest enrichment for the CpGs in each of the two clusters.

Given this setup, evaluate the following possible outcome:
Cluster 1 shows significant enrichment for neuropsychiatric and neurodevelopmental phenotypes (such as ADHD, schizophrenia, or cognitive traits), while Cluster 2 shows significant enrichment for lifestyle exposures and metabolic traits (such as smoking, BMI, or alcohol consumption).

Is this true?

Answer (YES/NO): NO